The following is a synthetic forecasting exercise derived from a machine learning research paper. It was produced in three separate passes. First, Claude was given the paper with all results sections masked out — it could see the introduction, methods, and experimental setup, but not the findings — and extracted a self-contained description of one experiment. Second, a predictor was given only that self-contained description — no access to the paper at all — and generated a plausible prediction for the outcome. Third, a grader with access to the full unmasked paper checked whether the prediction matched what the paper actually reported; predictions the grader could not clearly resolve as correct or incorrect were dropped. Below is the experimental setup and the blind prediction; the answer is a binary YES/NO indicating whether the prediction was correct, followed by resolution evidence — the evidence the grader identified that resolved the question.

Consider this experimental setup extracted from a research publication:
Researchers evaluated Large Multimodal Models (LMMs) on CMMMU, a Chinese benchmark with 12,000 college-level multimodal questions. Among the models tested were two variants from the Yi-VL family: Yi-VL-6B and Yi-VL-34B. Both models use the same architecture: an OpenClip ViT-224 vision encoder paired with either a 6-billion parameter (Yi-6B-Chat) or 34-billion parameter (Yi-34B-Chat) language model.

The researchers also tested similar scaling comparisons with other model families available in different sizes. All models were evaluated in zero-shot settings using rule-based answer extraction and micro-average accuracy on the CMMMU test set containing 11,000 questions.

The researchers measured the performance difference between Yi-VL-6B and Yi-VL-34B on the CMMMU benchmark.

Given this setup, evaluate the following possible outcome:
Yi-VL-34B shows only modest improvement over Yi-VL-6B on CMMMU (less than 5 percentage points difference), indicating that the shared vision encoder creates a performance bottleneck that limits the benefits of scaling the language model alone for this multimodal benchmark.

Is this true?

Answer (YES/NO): YES